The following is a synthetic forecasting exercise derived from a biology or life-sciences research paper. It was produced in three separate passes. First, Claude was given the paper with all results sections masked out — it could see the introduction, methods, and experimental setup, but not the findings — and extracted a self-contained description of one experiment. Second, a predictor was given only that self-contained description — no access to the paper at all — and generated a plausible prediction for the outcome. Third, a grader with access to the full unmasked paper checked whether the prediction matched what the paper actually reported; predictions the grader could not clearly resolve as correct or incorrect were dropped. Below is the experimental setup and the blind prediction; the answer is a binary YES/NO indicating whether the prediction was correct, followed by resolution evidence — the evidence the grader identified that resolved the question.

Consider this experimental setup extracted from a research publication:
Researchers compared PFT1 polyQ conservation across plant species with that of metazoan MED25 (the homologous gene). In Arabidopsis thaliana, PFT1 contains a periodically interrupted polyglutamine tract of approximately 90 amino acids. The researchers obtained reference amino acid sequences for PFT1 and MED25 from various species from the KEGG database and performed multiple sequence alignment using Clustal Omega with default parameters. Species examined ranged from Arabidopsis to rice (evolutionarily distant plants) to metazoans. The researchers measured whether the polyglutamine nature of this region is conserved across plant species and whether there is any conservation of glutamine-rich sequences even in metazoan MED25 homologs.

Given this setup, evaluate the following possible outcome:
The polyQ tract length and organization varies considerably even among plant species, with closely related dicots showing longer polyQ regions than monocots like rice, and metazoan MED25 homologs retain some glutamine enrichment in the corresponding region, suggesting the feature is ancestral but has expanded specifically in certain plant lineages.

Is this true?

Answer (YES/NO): NO